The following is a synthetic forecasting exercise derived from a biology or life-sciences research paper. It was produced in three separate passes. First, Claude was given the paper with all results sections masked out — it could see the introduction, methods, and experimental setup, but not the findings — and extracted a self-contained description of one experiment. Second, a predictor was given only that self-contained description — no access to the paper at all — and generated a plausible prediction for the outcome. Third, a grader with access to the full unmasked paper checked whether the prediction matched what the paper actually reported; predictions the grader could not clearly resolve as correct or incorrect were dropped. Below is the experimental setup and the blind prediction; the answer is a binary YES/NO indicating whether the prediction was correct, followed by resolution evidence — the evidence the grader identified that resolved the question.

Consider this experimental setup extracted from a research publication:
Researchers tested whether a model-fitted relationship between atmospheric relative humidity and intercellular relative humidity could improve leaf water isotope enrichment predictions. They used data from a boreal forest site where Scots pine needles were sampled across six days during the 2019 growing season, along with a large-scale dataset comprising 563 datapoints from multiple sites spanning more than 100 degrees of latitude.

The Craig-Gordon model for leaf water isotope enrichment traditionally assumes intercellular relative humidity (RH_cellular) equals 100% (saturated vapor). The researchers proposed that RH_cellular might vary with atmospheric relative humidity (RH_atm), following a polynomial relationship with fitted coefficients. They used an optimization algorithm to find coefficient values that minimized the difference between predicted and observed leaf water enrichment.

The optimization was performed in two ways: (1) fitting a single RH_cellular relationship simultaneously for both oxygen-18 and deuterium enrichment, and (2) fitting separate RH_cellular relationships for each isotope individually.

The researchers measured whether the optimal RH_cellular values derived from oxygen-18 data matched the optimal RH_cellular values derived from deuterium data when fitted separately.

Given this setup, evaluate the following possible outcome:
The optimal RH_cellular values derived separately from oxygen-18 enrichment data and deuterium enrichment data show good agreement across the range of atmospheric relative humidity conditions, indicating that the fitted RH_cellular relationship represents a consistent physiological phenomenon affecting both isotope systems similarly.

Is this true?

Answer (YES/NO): NO